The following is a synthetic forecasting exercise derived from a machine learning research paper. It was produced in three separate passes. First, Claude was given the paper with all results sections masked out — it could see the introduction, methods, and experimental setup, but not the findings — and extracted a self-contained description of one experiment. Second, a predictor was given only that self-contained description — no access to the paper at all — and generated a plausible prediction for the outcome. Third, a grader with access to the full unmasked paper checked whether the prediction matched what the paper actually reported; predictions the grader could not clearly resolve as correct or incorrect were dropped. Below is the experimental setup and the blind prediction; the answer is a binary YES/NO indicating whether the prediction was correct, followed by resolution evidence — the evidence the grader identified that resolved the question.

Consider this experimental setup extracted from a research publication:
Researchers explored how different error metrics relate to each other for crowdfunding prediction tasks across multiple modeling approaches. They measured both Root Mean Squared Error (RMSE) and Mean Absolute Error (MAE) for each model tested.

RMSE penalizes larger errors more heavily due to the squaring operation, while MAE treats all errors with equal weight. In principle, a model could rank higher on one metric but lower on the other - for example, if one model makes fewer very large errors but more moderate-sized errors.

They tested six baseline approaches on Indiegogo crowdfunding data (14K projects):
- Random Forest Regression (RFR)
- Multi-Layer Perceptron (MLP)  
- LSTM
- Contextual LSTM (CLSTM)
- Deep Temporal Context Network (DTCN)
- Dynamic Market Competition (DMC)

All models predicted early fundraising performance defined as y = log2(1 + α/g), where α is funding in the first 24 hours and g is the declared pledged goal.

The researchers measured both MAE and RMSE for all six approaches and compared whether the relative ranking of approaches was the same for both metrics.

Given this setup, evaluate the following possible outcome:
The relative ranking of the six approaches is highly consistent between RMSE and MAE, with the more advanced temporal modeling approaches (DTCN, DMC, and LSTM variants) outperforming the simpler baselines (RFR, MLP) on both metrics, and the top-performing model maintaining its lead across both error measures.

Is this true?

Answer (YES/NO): YES